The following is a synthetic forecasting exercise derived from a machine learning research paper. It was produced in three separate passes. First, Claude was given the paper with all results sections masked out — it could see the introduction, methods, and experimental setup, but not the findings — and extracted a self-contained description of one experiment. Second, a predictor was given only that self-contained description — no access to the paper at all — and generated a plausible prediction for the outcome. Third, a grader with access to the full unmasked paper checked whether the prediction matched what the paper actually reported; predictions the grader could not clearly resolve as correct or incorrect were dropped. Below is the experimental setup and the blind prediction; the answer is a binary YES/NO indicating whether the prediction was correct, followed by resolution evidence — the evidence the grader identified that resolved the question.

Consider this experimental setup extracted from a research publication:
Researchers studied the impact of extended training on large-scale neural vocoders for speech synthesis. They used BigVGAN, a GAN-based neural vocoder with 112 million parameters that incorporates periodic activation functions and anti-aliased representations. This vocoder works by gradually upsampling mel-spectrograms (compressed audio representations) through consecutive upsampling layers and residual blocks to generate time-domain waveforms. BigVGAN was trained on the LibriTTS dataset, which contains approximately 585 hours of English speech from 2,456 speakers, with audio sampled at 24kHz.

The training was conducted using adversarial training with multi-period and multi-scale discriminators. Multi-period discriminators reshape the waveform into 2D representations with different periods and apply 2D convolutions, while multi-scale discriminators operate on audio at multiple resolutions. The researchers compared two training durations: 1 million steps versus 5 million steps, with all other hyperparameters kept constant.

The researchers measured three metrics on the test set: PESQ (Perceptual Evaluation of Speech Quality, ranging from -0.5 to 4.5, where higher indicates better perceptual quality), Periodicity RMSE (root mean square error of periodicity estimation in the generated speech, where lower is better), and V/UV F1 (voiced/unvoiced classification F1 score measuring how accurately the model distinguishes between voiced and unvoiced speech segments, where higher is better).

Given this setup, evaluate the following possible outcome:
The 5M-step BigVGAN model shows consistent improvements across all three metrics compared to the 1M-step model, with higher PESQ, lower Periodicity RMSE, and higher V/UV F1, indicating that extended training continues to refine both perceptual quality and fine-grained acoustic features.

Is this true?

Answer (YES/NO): YES